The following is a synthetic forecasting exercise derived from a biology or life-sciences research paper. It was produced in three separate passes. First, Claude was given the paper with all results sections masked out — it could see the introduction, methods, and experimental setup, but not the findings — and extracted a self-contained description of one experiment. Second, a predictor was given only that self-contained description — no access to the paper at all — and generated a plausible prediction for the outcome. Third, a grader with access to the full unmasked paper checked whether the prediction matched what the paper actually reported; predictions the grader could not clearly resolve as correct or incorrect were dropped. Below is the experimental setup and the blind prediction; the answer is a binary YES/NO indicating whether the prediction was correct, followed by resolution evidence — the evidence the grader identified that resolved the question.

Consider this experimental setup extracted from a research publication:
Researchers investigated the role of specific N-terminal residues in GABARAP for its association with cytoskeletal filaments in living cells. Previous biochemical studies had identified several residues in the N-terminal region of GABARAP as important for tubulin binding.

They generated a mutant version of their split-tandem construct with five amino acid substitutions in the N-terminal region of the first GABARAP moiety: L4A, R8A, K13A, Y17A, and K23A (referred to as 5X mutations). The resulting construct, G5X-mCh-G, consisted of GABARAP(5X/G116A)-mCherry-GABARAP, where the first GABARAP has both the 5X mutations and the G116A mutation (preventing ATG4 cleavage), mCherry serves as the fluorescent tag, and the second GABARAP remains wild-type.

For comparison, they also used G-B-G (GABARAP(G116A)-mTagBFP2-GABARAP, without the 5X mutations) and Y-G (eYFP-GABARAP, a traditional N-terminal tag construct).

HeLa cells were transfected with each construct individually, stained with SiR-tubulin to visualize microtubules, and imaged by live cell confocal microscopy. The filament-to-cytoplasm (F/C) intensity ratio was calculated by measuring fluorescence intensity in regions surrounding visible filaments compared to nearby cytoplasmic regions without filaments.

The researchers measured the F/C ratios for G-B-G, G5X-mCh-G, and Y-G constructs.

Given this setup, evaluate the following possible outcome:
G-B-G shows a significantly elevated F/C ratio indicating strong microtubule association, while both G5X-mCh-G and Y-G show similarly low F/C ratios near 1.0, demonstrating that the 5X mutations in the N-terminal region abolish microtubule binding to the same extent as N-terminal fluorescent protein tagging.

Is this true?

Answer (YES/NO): NO